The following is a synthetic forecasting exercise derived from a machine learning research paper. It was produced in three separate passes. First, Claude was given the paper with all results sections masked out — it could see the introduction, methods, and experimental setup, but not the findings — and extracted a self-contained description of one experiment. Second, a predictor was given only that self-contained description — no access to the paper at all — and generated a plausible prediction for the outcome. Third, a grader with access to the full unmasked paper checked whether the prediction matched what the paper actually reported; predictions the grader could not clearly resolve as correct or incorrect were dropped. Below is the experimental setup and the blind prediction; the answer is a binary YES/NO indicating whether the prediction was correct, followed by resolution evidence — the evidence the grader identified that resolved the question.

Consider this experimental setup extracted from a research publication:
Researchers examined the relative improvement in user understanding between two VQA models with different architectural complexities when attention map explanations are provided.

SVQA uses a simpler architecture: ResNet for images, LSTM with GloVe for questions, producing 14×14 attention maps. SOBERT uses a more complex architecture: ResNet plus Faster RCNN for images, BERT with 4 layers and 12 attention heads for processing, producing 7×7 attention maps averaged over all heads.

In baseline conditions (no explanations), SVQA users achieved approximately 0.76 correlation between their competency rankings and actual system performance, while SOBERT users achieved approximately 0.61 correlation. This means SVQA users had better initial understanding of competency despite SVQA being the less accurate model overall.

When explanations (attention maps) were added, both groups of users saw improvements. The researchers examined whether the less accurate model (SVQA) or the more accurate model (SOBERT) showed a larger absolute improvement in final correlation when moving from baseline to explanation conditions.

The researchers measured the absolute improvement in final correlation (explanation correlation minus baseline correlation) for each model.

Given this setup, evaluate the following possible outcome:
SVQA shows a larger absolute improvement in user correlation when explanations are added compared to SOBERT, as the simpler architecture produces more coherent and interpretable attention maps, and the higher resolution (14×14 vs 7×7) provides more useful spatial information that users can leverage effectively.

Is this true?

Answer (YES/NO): NO